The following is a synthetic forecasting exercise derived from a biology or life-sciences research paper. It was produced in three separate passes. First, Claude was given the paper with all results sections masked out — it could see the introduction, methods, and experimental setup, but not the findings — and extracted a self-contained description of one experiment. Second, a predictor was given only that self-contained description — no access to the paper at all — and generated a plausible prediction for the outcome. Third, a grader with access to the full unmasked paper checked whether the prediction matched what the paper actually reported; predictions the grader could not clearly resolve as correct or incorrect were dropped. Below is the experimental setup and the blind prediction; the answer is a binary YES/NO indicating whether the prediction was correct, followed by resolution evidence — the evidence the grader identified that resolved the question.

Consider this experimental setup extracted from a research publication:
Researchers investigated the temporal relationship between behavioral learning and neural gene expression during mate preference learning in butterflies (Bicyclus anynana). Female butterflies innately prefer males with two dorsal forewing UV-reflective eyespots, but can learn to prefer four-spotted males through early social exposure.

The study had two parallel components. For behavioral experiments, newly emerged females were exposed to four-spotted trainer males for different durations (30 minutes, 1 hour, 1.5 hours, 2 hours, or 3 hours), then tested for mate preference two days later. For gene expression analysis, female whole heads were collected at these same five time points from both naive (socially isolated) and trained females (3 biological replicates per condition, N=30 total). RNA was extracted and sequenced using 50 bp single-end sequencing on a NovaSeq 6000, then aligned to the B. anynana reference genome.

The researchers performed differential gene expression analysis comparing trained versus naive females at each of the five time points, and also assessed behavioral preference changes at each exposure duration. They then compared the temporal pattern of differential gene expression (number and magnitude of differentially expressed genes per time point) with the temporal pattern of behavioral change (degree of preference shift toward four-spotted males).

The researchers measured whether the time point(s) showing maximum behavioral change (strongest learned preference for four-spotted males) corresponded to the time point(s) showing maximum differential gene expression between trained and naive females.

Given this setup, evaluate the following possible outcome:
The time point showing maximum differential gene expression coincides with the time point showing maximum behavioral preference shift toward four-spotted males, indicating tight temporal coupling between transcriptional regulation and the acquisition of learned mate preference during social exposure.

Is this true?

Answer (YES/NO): NO